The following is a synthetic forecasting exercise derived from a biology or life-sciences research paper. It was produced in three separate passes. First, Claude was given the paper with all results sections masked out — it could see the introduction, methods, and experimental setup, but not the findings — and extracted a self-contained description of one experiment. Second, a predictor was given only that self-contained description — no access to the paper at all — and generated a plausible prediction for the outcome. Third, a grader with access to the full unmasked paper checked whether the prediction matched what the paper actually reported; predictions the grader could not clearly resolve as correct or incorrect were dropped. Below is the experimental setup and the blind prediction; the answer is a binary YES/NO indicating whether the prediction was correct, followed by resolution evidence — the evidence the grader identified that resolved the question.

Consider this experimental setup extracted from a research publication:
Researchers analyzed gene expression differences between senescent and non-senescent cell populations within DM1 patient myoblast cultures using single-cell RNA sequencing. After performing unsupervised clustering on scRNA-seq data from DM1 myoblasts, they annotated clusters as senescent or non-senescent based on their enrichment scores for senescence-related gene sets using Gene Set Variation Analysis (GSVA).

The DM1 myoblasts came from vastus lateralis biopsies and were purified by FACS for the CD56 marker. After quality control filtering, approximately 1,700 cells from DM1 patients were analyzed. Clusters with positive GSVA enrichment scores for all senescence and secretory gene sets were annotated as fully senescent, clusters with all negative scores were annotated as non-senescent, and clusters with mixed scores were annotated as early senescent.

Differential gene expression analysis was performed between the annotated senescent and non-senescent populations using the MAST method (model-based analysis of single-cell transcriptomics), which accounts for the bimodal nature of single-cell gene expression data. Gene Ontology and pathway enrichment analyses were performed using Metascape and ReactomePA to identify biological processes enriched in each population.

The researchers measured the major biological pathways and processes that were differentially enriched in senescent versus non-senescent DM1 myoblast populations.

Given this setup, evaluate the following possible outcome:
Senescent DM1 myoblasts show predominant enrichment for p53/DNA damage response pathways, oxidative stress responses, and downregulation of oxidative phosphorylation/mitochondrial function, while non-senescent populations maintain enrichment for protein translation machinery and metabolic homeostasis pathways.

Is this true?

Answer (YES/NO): NO